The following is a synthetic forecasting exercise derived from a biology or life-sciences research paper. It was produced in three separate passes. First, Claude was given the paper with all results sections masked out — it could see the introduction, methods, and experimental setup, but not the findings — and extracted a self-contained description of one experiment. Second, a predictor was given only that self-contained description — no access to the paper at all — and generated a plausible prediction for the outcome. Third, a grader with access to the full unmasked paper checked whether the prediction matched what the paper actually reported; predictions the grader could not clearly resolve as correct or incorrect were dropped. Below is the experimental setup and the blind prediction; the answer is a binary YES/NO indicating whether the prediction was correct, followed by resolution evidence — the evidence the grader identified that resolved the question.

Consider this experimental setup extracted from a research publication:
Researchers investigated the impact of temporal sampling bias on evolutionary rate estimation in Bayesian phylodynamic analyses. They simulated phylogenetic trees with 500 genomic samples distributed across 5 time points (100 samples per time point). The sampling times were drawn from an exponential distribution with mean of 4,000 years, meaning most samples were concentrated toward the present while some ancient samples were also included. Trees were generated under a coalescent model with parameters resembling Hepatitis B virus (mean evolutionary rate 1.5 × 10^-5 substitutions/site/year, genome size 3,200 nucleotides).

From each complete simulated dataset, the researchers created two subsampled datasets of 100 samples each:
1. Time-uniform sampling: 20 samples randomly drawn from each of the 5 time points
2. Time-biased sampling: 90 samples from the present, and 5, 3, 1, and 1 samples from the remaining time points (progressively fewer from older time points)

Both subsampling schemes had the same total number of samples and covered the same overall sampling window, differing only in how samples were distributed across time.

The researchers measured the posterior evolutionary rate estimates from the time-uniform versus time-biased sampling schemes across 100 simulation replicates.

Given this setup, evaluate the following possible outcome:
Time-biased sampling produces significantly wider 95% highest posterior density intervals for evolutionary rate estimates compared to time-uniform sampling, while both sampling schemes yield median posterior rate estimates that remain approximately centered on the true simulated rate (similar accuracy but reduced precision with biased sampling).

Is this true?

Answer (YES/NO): YES